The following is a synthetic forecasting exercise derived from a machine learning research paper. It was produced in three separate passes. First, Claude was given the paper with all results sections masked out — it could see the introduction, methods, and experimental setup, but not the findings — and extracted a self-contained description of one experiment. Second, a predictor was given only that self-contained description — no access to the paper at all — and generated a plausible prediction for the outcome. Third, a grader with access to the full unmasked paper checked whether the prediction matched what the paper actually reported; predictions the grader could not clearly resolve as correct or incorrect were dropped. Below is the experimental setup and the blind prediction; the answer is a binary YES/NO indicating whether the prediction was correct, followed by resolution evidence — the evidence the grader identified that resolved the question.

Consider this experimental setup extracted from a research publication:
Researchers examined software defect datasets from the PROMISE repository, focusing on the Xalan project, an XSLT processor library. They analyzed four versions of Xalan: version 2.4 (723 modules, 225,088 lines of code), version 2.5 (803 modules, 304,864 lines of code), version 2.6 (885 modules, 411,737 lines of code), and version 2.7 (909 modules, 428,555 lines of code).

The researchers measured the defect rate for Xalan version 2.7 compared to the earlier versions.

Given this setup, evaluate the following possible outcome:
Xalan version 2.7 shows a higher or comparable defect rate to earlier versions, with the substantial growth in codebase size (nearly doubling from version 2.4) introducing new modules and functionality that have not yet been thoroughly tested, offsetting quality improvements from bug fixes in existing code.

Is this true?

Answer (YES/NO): YES